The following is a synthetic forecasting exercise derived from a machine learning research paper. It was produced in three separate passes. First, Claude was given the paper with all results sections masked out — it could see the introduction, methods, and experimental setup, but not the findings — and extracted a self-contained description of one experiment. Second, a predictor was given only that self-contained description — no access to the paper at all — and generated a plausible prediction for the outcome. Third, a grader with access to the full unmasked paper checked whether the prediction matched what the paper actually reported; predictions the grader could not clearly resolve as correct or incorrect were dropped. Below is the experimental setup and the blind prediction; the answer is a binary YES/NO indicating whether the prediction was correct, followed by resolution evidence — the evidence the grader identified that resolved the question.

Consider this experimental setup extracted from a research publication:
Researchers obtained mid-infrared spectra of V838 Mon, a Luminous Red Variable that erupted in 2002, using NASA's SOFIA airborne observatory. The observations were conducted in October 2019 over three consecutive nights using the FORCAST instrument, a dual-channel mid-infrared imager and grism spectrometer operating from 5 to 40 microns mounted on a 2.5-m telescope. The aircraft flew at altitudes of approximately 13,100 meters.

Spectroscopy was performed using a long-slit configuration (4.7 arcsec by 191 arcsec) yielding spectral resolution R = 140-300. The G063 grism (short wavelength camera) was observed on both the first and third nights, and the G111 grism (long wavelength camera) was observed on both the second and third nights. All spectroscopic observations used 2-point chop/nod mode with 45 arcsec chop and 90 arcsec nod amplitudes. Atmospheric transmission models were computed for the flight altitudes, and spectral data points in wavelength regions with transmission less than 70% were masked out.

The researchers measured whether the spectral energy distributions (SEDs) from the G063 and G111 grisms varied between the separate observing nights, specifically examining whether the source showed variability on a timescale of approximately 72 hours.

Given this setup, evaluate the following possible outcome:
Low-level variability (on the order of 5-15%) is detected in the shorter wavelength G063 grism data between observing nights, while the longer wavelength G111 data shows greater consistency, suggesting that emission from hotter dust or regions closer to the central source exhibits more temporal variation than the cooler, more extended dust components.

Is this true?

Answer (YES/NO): NO